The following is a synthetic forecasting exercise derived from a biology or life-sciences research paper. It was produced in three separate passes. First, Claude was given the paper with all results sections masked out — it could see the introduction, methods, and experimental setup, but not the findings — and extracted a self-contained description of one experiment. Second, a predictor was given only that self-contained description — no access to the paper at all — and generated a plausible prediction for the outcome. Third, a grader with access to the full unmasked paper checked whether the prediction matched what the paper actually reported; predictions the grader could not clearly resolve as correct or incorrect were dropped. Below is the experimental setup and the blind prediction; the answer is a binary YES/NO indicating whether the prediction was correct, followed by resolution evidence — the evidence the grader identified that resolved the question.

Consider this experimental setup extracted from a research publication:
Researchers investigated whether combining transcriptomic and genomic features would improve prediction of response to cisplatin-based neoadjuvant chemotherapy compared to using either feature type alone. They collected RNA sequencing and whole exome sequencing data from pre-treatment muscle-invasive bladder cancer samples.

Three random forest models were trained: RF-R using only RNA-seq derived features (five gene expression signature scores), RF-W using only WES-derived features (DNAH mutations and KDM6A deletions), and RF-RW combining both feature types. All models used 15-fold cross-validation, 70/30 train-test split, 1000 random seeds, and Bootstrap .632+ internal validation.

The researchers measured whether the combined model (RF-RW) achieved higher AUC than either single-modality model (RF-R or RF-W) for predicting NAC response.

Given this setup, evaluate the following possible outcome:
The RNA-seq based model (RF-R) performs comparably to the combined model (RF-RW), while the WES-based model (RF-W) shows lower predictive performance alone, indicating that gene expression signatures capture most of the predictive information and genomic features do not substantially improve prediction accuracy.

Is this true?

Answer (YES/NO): YES